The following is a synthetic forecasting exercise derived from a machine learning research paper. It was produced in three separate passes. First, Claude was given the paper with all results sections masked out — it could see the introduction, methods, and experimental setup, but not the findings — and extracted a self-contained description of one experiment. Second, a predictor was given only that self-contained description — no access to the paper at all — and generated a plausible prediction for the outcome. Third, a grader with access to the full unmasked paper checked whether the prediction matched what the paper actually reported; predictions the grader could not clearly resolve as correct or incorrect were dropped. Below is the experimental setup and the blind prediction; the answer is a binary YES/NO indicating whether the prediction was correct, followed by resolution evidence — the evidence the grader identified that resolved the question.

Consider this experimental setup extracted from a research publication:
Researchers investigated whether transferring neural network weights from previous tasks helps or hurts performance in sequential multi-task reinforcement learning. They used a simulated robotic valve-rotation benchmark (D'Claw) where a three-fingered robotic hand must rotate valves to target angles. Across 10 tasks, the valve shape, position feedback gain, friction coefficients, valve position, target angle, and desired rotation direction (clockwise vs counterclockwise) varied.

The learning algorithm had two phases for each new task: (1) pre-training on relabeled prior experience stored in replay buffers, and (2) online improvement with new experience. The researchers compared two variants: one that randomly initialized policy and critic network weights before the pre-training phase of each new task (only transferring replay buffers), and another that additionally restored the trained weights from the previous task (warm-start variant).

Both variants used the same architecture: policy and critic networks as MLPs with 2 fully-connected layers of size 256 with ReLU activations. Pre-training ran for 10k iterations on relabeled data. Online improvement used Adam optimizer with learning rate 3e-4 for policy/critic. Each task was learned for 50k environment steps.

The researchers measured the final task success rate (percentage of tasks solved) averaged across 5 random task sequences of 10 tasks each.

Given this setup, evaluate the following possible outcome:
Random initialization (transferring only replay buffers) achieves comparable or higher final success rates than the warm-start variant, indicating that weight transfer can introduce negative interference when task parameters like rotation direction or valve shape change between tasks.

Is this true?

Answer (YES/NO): YES